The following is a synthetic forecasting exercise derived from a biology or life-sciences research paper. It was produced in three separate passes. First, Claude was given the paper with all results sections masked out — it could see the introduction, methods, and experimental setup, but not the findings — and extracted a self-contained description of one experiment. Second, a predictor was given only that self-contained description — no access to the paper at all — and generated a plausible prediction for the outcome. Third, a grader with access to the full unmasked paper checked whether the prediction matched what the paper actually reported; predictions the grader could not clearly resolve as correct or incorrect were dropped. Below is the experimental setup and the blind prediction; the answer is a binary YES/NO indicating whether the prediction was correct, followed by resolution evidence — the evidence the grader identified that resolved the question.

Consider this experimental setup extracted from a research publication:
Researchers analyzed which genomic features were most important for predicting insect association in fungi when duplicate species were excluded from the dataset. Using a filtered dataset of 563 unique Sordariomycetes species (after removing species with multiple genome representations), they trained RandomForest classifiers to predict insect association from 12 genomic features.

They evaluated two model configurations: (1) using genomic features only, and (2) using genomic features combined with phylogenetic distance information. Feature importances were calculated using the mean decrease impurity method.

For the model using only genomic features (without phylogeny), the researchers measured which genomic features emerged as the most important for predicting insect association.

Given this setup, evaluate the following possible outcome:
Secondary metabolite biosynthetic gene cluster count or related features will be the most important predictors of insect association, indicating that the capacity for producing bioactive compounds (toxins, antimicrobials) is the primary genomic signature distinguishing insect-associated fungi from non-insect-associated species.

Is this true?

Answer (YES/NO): NO